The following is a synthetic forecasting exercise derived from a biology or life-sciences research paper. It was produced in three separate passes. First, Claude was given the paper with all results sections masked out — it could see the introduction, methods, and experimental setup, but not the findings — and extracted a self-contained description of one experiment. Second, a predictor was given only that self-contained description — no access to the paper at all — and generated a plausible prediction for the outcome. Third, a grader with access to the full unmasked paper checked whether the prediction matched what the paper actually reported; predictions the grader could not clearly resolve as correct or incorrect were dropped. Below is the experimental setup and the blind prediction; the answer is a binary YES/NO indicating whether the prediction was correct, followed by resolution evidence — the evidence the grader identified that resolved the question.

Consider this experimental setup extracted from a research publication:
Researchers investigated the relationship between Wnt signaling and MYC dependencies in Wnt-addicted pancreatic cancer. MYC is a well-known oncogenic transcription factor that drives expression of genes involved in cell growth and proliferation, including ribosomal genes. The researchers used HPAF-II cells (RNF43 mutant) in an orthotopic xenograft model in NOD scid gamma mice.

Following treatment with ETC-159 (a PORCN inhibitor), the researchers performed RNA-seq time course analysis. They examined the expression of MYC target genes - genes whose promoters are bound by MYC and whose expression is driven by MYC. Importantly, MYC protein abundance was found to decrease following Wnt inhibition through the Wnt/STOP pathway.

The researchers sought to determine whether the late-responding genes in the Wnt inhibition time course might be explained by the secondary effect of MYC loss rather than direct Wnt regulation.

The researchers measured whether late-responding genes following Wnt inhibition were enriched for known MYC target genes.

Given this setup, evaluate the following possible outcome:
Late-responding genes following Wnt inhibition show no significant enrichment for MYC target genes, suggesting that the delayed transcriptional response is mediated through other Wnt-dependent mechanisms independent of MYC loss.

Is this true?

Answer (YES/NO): NO